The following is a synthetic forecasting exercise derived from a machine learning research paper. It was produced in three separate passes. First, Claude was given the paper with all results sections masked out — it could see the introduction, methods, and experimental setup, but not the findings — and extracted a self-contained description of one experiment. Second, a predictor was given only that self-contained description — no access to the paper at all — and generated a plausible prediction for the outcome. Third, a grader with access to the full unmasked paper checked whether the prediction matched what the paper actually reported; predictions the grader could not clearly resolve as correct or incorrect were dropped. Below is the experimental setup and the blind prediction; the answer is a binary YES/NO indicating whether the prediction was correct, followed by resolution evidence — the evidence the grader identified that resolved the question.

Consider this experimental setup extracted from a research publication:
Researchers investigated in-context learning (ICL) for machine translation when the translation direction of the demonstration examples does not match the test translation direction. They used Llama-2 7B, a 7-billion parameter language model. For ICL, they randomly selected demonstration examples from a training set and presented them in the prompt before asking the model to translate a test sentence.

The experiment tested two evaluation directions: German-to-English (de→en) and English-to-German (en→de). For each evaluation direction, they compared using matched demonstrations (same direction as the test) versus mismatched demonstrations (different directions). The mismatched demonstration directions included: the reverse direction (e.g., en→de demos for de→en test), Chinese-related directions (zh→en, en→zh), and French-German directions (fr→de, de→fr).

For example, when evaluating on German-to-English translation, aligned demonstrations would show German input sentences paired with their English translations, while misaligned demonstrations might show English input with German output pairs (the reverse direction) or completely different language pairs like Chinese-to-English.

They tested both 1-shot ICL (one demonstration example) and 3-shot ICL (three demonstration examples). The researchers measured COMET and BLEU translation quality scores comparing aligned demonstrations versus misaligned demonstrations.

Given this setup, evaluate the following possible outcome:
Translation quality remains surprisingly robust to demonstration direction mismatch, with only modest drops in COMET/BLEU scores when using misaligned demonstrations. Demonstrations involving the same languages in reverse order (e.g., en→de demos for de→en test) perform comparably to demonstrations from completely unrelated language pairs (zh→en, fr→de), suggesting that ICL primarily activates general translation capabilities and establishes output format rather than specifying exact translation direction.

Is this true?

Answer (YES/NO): NO